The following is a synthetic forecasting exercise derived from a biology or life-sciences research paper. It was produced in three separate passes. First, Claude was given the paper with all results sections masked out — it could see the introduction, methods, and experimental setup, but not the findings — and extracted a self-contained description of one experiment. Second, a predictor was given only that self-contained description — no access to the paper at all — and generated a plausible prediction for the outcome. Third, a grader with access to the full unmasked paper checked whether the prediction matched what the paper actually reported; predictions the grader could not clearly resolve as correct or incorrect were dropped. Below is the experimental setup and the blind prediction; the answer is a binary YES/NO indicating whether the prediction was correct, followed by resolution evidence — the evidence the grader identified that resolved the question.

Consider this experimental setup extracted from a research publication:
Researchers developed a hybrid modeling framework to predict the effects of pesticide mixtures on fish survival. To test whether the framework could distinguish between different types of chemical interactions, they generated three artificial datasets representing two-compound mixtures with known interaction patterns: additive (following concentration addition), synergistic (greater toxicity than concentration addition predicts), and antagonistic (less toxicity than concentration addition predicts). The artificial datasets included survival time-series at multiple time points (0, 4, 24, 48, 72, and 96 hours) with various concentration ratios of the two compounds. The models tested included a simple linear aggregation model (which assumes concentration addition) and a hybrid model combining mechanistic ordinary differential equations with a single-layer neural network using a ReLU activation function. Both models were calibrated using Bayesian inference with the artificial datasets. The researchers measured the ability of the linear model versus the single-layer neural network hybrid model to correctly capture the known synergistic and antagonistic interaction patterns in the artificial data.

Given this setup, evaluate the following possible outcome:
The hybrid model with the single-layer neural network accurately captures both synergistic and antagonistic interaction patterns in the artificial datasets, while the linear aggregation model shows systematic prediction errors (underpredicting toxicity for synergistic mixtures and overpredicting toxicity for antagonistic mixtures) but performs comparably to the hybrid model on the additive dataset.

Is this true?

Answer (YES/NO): NO